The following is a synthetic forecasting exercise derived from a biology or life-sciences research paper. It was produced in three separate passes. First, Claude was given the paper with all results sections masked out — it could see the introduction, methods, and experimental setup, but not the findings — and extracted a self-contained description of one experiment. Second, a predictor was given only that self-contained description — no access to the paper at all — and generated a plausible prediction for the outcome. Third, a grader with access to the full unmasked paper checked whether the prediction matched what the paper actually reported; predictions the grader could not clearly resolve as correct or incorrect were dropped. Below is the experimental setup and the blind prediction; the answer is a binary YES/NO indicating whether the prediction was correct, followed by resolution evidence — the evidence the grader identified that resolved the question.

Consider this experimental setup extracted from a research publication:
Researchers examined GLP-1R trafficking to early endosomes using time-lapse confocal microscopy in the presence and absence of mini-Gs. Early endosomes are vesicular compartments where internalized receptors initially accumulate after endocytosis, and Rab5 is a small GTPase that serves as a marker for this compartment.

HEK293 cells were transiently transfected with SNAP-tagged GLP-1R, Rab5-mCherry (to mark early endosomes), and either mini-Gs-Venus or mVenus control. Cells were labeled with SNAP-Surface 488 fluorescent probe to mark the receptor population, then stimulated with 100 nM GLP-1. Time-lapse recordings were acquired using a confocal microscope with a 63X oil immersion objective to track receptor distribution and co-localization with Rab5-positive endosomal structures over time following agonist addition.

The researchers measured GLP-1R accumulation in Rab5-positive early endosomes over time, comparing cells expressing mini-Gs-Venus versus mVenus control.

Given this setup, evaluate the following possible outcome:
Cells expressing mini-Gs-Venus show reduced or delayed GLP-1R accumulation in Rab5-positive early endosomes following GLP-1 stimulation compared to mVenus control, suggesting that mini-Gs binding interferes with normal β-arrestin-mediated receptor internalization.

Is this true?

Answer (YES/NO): YES